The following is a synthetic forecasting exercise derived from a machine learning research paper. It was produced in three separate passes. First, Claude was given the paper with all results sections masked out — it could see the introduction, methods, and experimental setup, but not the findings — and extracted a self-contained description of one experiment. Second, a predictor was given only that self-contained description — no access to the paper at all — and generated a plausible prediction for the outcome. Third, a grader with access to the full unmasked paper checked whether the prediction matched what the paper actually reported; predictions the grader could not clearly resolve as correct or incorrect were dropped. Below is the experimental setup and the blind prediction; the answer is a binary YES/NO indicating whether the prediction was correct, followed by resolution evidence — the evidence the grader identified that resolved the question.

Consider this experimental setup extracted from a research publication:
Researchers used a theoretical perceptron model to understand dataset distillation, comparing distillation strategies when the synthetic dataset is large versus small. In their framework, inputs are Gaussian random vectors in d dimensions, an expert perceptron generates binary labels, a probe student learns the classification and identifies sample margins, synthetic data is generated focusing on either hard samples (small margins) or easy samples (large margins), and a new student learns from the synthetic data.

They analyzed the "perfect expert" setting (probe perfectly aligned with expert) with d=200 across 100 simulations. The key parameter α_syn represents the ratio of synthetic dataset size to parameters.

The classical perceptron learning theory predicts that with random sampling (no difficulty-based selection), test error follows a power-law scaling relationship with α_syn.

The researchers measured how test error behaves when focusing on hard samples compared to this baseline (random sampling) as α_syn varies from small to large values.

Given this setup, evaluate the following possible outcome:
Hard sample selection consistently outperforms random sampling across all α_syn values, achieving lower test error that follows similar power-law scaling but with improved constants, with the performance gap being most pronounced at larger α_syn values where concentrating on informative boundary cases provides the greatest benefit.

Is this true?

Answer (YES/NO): NO